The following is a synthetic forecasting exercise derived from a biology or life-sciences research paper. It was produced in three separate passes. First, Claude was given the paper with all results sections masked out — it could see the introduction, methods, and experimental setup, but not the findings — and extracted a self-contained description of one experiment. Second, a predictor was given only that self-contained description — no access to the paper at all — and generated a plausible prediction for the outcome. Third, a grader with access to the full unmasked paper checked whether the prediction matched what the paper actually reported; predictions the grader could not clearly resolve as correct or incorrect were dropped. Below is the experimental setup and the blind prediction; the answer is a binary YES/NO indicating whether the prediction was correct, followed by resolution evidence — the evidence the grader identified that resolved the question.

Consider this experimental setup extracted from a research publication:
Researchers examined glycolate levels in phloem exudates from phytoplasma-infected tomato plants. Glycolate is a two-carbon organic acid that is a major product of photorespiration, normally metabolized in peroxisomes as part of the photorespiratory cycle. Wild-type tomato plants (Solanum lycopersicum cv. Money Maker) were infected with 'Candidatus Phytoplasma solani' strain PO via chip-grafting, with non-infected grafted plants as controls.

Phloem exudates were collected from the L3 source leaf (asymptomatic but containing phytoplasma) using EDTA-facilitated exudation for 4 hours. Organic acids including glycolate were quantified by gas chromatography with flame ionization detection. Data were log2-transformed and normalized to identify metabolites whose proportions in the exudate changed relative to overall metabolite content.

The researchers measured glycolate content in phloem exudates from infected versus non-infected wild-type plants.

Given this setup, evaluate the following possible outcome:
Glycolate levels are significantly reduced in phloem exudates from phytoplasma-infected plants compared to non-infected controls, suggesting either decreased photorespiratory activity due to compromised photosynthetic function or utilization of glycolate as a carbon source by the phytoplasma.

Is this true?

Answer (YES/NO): NO